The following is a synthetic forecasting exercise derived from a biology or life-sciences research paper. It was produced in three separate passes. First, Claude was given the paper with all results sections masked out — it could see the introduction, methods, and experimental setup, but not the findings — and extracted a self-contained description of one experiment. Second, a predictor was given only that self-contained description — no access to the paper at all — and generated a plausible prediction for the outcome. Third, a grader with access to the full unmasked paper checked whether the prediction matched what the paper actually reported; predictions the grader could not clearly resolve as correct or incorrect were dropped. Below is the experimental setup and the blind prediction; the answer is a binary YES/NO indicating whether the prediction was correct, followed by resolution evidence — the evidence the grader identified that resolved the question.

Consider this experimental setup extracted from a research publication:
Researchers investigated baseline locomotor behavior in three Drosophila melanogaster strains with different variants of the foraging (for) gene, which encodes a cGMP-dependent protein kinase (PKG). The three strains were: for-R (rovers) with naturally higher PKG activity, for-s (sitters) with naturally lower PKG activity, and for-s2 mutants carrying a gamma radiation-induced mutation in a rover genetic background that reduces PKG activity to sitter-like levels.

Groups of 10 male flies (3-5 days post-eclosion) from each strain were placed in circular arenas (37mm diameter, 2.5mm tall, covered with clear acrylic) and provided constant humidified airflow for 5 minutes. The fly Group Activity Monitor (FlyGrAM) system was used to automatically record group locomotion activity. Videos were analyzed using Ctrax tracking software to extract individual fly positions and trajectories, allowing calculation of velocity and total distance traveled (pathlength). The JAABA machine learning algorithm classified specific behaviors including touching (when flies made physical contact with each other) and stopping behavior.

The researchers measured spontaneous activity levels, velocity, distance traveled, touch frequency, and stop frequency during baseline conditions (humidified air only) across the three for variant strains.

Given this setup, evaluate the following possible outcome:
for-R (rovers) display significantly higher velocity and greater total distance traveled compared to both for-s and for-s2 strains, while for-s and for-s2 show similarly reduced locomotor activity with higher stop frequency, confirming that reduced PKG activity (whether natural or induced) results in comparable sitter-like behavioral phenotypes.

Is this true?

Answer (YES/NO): NO